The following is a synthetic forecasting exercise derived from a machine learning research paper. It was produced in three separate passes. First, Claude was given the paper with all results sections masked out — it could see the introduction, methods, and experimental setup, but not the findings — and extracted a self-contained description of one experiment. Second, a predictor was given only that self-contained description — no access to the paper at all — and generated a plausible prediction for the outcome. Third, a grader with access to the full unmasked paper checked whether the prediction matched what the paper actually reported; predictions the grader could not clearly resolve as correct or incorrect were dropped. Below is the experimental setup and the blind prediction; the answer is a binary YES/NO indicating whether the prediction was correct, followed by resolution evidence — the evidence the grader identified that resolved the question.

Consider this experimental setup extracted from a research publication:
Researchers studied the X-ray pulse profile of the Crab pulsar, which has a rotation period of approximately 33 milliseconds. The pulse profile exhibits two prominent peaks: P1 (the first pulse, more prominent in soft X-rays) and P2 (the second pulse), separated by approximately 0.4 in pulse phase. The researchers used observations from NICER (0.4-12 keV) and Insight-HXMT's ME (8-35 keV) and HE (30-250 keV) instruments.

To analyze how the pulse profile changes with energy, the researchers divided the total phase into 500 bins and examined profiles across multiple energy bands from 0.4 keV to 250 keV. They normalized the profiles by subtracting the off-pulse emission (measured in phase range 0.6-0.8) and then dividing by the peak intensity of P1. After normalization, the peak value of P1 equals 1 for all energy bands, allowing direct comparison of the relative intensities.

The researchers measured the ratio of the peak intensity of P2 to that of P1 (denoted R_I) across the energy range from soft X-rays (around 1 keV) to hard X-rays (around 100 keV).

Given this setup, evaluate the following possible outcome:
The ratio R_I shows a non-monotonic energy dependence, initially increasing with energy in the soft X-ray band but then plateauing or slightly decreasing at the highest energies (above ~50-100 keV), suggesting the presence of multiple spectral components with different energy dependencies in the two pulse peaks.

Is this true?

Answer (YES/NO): NO